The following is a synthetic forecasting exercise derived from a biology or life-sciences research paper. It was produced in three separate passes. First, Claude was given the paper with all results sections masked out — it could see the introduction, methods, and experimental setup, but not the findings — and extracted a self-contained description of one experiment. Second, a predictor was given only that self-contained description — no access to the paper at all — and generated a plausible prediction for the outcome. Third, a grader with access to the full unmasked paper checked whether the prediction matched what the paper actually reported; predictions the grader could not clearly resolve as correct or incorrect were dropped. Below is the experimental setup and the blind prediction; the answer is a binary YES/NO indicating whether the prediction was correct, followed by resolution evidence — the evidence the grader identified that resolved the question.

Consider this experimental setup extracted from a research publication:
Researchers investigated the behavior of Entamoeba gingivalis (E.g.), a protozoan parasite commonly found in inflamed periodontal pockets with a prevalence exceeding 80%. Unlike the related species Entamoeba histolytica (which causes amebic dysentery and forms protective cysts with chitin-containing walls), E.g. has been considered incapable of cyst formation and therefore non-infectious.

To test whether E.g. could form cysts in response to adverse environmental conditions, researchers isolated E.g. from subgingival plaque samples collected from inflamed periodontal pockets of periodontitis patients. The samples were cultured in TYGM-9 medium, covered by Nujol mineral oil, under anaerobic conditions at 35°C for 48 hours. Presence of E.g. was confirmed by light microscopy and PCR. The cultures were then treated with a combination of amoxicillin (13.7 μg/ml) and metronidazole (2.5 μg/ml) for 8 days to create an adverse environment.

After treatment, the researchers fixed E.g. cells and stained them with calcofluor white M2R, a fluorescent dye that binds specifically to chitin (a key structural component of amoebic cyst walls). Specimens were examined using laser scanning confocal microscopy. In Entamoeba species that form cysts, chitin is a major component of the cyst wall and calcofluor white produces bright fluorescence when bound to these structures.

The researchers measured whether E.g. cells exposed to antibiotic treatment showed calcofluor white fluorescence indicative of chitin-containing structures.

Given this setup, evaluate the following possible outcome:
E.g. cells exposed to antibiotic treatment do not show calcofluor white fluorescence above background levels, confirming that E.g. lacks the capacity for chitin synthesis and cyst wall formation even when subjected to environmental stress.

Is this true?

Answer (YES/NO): NO